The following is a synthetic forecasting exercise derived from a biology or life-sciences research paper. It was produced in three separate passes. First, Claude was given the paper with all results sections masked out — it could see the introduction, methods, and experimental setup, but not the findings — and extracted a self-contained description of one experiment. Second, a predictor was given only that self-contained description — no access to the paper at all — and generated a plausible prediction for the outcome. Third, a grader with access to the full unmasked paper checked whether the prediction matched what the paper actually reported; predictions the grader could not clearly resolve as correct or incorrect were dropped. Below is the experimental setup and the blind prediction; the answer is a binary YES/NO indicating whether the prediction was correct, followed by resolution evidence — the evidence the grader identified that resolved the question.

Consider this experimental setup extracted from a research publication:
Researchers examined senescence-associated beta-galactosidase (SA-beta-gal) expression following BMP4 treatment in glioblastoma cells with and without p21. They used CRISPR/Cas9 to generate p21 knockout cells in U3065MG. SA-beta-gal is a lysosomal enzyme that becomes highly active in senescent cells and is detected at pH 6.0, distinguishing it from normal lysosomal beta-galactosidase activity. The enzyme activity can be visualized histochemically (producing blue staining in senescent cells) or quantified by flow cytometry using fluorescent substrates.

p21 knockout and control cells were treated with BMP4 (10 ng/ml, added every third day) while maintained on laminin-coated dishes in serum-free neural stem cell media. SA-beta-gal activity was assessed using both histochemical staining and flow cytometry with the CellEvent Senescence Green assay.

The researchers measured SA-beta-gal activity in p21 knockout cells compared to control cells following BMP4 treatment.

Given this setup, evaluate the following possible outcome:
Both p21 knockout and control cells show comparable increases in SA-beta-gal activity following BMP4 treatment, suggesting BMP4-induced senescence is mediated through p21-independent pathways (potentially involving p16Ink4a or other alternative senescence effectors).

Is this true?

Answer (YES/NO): NO